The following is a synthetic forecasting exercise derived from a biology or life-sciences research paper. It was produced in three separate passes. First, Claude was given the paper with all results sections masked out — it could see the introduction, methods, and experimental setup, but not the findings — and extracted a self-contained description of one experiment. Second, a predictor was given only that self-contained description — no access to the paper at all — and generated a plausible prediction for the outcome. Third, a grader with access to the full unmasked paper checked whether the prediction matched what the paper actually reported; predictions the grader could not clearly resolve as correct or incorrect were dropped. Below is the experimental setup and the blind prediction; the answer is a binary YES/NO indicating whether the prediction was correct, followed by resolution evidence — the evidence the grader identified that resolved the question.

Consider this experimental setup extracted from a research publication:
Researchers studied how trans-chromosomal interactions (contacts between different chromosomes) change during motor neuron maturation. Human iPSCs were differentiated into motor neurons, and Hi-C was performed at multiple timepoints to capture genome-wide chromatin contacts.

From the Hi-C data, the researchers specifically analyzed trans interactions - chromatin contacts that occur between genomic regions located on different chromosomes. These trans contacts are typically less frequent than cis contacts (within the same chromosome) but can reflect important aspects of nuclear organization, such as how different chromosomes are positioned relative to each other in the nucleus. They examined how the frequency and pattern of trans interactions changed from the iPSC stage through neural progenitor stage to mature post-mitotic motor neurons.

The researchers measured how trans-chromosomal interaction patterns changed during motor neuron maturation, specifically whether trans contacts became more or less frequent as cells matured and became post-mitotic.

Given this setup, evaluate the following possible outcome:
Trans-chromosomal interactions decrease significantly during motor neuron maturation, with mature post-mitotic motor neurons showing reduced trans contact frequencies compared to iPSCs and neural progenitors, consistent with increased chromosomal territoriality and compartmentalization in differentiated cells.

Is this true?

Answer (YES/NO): YES